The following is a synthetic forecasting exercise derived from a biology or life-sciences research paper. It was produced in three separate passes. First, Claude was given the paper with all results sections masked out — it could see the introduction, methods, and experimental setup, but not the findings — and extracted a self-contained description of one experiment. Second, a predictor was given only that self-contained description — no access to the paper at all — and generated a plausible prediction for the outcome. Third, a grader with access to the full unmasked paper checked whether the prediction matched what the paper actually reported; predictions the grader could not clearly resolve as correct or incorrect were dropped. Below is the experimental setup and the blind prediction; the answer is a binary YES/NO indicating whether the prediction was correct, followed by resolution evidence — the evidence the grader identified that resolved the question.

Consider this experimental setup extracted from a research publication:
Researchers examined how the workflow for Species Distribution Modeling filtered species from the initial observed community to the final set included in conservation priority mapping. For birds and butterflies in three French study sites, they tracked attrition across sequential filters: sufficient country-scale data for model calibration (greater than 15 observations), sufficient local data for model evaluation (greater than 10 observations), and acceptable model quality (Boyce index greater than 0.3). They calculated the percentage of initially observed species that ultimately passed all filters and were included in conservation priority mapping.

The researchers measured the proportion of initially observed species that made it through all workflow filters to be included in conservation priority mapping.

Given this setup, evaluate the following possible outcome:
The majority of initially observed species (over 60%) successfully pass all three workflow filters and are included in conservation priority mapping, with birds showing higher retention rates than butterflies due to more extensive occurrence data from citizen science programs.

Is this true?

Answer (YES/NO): NO